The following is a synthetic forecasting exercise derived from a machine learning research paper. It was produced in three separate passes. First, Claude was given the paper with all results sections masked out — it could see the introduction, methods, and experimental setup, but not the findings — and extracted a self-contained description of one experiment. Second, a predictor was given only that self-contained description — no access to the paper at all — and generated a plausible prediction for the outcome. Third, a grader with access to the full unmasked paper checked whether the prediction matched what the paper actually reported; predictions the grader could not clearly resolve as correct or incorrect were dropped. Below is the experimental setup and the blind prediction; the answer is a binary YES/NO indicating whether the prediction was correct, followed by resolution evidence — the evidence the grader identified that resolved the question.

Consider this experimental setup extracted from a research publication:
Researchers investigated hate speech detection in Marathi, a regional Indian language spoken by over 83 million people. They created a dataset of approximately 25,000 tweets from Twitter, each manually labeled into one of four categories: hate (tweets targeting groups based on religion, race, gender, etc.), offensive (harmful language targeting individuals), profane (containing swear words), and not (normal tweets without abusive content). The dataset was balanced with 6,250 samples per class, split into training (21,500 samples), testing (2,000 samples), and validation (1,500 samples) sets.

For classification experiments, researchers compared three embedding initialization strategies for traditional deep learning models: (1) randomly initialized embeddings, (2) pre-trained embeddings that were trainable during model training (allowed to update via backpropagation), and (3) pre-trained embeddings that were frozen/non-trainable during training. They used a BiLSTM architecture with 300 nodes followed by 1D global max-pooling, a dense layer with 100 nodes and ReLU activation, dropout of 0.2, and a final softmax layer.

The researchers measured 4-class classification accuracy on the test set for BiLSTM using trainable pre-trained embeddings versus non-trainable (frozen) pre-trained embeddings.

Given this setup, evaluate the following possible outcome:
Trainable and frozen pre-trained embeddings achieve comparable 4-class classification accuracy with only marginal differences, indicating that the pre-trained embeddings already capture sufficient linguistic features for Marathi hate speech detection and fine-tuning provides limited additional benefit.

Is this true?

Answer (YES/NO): NO